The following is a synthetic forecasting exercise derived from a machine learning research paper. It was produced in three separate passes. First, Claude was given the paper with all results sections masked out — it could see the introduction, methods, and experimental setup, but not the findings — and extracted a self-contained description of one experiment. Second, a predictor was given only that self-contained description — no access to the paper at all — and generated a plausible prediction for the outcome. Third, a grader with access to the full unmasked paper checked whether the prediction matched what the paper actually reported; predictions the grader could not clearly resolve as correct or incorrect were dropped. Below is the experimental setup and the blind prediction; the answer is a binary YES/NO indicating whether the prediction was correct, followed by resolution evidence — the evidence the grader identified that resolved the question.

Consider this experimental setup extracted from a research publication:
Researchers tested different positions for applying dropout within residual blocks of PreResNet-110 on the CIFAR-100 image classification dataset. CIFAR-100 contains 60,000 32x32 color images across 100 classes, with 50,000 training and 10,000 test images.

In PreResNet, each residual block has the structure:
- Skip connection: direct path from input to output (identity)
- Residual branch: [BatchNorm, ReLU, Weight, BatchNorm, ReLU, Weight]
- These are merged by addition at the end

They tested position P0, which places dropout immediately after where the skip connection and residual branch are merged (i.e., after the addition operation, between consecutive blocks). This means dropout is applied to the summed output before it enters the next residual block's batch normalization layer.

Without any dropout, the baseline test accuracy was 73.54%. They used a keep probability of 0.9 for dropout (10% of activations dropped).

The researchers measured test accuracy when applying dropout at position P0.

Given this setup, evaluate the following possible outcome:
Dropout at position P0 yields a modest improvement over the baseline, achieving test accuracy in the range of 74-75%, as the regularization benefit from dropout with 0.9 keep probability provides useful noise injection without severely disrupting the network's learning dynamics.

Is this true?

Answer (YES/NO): NO